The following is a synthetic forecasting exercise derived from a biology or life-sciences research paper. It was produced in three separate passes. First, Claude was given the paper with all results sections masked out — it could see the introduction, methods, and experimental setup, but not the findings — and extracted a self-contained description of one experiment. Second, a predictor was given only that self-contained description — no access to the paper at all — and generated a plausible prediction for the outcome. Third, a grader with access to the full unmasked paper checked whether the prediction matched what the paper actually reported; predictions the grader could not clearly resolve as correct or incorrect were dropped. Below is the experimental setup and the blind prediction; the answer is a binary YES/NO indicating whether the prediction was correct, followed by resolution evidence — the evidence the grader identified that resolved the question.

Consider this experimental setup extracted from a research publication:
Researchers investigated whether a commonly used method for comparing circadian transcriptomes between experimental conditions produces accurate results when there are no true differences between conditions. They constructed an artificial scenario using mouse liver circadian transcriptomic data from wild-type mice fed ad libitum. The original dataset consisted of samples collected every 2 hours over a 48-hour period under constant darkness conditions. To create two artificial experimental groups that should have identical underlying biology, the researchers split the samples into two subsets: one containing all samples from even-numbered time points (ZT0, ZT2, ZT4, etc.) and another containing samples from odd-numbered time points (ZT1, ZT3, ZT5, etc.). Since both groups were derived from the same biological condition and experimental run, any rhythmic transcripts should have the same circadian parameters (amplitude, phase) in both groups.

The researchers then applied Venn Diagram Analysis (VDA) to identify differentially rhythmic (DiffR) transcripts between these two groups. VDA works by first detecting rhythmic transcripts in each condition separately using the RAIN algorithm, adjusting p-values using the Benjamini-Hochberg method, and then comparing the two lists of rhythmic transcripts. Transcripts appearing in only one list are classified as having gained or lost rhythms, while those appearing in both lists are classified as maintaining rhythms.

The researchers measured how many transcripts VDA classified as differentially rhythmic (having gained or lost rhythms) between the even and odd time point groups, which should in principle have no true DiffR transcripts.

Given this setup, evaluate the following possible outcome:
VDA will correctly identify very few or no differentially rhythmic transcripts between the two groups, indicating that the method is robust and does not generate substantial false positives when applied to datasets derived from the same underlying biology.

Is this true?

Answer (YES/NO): NO